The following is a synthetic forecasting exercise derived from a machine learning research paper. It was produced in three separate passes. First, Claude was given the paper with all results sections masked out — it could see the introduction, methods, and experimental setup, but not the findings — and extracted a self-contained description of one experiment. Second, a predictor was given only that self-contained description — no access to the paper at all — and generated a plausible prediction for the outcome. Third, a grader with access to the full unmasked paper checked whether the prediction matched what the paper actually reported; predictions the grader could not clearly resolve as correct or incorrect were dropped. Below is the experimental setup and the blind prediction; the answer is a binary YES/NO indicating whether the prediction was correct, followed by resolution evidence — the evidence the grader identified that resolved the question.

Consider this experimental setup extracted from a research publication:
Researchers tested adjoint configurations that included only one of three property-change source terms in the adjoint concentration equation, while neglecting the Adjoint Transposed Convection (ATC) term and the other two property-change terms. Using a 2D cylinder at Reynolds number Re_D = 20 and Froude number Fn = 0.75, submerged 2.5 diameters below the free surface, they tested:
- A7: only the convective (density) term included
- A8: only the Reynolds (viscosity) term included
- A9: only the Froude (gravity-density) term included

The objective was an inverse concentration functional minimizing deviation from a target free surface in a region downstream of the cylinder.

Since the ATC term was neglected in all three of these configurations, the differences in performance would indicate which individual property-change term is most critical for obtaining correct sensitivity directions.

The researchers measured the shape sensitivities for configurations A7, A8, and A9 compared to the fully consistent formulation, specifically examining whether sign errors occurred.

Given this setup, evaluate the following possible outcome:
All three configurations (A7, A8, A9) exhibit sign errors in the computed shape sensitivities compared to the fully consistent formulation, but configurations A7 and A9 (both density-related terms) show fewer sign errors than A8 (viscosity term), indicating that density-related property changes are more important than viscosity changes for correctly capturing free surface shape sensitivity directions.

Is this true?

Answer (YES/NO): NO